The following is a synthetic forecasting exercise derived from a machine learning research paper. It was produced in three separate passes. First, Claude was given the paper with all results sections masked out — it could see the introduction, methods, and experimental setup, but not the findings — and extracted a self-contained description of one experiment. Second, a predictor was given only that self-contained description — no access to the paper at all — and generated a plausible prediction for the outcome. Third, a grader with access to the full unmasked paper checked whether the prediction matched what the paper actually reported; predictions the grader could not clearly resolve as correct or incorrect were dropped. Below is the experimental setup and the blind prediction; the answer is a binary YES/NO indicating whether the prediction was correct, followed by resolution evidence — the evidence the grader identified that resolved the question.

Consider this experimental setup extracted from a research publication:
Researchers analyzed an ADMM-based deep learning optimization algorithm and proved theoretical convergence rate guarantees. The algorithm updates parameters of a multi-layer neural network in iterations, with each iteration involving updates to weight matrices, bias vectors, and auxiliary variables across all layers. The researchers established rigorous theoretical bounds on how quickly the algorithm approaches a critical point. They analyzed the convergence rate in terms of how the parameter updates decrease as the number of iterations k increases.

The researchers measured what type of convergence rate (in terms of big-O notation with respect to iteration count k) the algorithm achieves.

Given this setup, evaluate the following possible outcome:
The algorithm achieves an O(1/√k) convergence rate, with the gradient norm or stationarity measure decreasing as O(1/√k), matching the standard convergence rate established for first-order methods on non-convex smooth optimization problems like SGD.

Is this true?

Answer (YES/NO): NO